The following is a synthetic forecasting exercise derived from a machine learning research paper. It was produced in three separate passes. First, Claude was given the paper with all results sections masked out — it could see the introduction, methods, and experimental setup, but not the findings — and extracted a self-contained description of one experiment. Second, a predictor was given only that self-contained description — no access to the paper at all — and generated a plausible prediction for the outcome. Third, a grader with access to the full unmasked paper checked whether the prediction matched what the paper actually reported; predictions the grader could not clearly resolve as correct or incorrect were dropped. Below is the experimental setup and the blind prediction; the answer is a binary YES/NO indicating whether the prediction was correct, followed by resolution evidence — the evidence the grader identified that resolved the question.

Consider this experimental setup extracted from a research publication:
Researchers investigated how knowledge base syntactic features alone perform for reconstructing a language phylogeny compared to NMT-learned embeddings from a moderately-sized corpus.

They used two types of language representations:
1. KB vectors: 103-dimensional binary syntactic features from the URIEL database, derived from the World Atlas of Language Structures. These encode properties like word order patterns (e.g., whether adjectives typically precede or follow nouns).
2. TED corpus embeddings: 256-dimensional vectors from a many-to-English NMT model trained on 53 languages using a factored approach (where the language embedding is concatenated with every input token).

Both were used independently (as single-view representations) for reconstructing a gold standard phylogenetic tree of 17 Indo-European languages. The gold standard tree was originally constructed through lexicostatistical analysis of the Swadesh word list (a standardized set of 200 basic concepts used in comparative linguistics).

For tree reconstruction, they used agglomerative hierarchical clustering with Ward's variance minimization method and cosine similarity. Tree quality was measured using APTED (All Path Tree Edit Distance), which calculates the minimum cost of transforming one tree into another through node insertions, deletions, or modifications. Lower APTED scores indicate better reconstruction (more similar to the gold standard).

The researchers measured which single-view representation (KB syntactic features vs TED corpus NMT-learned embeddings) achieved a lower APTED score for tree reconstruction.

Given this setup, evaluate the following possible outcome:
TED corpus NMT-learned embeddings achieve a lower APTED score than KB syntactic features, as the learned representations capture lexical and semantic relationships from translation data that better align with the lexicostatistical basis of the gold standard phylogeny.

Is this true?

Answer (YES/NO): YES